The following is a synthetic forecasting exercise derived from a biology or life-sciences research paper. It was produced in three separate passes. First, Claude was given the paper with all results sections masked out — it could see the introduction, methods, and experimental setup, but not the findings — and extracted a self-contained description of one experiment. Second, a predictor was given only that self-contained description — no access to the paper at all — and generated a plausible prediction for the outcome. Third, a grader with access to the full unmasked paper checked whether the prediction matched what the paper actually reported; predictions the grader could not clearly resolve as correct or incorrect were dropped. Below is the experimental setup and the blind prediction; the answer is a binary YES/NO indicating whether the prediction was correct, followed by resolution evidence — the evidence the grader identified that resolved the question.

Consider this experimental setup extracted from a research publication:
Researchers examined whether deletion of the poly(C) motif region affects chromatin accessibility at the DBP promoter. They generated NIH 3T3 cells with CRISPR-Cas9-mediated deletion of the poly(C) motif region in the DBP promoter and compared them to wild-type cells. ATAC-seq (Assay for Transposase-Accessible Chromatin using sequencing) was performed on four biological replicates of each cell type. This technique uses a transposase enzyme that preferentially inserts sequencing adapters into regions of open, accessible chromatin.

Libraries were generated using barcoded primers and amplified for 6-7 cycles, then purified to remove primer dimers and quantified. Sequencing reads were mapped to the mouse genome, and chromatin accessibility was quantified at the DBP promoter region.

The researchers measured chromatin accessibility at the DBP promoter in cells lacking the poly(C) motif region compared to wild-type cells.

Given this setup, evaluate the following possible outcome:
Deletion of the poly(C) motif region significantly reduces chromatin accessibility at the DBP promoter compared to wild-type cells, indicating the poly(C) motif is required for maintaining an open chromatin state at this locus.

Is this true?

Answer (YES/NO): YES